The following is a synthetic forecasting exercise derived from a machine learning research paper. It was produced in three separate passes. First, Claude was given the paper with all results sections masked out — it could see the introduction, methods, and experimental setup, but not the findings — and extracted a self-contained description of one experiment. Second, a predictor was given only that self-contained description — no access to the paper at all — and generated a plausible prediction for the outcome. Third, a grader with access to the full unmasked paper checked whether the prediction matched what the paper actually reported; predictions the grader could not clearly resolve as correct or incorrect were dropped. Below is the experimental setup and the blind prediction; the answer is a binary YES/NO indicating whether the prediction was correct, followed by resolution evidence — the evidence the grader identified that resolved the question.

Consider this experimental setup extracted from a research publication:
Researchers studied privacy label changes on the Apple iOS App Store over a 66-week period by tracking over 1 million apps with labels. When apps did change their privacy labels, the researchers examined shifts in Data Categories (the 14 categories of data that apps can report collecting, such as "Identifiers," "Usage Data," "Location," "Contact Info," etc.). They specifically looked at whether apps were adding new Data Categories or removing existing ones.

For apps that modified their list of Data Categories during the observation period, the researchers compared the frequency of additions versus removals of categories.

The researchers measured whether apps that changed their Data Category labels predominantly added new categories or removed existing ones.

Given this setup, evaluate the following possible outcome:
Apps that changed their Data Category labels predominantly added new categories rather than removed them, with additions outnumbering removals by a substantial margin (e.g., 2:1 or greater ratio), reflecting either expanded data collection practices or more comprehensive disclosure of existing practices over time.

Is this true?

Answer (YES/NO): YES